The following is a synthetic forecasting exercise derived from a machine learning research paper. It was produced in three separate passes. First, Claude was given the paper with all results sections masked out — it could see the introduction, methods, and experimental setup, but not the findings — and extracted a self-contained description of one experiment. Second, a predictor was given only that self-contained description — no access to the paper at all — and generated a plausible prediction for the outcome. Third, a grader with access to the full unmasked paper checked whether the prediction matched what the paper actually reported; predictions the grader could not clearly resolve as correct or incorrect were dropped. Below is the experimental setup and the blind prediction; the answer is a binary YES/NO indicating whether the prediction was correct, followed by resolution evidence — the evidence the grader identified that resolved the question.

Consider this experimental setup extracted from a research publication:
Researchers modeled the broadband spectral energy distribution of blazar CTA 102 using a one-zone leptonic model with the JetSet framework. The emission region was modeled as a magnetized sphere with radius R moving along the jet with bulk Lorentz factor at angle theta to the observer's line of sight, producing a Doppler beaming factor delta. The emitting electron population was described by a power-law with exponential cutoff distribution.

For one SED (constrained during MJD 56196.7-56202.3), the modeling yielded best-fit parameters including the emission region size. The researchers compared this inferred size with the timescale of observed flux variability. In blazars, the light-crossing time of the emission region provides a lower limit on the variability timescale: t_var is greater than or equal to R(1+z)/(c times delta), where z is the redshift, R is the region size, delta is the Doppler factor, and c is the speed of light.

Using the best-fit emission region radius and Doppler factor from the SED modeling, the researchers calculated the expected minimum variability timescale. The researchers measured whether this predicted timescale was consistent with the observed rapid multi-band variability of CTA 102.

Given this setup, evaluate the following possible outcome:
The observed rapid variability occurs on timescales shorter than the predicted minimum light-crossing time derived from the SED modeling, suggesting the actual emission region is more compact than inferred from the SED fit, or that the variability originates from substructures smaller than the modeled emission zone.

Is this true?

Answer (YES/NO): NO